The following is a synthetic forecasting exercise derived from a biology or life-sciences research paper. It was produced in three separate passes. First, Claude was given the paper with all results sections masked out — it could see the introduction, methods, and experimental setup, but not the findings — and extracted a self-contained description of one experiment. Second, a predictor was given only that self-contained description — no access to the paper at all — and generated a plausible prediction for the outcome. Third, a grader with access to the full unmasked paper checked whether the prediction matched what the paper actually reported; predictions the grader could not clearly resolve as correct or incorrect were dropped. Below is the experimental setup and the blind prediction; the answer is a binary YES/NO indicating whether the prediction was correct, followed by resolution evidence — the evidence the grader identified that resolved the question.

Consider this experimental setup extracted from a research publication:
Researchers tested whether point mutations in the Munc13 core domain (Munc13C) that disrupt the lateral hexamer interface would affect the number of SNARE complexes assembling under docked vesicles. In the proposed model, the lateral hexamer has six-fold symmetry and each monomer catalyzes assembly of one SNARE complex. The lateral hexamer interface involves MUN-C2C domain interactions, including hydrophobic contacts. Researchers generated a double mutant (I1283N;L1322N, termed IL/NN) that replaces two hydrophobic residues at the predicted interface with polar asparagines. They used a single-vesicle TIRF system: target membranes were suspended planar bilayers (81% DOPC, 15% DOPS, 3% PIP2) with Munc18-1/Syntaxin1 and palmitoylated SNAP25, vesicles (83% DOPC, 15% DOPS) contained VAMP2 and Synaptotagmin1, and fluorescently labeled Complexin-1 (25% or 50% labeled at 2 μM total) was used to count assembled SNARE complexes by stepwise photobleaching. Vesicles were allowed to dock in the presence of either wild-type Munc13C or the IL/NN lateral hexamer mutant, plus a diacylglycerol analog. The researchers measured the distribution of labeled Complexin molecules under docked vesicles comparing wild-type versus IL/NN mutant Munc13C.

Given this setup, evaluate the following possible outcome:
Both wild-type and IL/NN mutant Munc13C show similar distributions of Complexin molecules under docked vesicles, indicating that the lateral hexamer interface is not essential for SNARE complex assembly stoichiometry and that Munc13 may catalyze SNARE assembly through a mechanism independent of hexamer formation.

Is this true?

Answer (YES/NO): NO